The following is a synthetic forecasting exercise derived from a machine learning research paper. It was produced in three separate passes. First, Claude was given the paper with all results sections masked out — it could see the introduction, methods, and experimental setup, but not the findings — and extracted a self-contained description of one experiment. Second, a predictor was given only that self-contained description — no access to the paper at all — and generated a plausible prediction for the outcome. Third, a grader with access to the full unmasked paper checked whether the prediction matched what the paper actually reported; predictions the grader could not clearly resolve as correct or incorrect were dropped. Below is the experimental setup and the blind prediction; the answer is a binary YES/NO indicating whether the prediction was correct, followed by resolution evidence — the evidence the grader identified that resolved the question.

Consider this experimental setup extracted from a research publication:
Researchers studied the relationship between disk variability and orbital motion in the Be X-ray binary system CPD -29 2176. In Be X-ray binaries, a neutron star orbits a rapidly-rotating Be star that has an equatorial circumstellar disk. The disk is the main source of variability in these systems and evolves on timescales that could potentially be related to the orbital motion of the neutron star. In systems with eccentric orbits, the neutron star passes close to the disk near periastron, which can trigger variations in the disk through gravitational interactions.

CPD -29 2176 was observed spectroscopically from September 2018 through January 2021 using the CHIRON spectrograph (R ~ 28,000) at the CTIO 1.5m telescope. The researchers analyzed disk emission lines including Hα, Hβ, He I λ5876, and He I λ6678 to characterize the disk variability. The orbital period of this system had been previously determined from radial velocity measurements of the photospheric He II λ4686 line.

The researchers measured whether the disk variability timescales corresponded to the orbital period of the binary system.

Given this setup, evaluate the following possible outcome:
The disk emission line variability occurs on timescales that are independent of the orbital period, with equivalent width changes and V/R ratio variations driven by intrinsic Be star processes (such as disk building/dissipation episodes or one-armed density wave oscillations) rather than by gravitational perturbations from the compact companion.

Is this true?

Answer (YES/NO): YES